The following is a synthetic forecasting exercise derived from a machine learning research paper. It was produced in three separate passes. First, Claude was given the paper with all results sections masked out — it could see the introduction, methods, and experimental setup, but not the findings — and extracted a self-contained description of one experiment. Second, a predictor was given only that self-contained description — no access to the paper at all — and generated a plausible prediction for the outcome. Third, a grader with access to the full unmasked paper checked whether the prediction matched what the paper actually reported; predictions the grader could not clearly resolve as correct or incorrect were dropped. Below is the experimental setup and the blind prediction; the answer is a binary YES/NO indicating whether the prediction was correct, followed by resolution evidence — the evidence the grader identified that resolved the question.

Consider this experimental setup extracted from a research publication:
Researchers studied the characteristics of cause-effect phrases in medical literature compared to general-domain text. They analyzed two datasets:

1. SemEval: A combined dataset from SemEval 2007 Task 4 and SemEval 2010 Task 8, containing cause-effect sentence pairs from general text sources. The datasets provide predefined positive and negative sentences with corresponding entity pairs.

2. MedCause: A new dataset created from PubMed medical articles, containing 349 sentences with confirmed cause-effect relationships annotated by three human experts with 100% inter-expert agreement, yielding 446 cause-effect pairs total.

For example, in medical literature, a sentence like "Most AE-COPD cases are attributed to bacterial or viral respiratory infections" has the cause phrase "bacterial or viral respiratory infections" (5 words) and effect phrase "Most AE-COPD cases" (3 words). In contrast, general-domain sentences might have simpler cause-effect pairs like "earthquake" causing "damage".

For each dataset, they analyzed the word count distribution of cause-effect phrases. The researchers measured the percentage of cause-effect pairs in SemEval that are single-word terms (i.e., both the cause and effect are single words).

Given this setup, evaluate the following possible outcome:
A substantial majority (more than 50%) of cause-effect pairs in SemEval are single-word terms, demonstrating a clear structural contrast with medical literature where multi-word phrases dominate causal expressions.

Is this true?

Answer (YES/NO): YES